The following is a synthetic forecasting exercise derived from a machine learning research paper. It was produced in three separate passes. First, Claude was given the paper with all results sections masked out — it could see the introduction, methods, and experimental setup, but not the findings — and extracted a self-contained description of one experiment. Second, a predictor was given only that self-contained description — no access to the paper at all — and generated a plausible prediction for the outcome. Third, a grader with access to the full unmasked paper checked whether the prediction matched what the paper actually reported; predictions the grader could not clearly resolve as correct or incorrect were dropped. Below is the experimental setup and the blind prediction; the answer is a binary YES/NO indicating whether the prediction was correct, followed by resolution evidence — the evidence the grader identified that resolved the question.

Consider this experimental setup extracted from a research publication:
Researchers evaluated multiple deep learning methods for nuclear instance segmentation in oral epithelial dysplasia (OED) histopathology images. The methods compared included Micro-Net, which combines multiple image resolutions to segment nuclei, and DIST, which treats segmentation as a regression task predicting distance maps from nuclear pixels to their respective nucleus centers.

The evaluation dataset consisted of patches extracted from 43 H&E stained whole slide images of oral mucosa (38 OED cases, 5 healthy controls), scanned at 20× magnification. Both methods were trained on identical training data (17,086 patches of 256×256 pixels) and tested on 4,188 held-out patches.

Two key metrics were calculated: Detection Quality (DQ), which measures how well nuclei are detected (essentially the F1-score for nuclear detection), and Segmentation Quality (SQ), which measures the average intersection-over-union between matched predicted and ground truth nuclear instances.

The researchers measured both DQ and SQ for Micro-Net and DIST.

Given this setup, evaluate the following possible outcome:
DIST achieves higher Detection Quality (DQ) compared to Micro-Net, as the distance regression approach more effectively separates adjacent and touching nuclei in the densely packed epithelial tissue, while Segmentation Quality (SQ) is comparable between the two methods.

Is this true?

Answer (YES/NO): NO